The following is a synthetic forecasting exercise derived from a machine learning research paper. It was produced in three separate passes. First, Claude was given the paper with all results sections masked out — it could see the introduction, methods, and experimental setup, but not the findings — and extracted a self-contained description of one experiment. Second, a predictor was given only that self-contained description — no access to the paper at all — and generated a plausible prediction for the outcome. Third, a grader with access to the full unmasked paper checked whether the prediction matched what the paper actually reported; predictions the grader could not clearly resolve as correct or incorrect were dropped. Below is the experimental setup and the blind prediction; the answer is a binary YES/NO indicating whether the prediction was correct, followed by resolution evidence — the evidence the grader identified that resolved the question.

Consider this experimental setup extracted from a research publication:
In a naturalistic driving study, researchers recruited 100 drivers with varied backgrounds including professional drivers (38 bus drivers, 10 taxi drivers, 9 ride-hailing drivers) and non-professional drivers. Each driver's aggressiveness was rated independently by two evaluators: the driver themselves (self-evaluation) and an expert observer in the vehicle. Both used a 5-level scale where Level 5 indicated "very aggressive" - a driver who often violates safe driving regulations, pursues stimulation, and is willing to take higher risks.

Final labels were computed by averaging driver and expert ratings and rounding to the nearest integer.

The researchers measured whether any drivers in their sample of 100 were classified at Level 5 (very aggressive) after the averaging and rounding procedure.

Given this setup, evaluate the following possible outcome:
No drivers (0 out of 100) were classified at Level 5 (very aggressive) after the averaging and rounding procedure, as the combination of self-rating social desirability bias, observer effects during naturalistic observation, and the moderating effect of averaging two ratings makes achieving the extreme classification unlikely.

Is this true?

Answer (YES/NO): NO